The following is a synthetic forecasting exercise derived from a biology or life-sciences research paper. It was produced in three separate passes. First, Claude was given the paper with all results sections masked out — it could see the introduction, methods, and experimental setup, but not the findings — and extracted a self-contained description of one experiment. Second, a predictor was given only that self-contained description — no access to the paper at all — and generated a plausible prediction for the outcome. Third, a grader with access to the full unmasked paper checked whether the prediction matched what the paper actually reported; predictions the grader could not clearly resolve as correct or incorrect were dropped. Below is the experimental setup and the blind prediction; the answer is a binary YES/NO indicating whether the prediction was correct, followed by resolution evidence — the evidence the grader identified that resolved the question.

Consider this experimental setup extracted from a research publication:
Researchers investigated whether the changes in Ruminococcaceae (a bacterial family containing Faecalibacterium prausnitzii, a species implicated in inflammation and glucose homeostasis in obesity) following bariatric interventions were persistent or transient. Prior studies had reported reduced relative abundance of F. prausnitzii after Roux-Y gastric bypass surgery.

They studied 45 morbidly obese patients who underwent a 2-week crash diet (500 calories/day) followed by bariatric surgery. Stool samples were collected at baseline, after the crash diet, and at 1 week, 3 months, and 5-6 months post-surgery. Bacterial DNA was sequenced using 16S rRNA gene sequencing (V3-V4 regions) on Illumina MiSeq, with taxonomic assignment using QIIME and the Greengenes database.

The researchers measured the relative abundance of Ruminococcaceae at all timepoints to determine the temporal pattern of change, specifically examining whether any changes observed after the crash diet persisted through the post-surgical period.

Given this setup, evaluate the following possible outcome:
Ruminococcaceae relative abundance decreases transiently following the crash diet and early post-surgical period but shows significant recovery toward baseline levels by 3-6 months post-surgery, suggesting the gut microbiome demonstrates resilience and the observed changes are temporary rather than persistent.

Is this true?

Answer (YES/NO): YES